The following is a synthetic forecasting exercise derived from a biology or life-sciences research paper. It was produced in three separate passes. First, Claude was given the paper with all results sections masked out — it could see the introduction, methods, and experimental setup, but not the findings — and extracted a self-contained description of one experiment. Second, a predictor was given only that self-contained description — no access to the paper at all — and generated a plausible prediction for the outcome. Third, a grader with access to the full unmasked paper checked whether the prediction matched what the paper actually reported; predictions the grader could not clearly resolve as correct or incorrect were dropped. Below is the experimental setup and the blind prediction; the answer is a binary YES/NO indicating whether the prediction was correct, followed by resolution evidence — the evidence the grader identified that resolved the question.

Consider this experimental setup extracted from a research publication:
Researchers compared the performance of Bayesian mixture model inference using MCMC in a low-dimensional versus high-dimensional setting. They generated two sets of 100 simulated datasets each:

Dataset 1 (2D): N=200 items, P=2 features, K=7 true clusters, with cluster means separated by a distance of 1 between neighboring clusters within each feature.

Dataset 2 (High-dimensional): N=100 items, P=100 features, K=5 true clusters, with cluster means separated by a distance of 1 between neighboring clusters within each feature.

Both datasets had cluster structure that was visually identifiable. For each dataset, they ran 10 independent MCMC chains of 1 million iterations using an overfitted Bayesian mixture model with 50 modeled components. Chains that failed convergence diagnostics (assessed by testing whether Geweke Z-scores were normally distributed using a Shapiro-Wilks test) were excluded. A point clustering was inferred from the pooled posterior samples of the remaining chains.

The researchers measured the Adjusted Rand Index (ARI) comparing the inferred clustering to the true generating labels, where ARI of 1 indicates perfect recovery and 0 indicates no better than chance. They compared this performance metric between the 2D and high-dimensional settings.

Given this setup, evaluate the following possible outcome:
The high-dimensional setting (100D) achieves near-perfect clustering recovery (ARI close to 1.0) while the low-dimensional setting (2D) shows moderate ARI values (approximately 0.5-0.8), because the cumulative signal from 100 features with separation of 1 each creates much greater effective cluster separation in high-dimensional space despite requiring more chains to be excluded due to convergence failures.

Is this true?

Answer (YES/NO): NO